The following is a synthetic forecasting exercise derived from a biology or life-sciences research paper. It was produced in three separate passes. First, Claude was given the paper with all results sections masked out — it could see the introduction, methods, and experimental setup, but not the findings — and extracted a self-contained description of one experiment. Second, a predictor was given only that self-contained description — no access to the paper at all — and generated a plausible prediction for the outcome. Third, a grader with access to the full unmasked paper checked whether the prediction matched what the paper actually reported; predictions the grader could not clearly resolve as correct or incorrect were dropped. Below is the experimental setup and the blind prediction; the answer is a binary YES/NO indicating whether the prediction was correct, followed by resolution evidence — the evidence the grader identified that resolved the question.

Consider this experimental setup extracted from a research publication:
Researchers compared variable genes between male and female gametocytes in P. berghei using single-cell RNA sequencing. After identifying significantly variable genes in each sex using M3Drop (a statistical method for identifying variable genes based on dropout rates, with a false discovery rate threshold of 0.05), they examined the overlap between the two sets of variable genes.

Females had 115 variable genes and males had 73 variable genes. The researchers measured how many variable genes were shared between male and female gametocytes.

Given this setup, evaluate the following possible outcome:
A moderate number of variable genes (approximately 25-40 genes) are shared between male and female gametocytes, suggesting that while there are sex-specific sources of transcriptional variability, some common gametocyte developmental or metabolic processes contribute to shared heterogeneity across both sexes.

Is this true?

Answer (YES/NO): NO